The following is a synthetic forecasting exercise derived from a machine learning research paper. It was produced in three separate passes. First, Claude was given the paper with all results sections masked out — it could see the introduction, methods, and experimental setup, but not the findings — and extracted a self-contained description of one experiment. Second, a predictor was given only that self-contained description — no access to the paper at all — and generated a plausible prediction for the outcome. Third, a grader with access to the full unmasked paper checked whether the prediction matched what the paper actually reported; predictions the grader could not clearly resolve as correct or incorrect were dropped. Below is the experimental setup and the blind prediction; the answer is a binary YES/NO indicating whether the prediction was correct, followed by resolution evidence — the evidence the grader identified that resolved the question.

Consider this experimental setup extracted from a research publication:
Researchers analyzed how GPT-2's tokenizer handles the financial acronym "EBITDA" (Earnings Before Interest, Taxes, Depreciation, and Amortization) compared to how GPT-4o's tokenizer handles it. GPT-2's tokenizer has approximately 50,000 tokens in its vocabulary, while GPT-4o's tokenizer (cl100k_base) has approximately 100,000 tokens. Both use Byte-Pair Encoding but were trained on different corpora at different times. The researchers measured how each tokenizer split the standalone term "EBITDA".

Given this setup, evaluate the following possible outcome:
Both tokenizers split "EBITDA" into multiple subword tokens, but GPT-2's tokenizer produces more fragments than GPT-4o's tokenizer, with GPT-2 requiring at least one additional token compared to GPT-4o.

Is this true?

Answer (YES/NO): NO